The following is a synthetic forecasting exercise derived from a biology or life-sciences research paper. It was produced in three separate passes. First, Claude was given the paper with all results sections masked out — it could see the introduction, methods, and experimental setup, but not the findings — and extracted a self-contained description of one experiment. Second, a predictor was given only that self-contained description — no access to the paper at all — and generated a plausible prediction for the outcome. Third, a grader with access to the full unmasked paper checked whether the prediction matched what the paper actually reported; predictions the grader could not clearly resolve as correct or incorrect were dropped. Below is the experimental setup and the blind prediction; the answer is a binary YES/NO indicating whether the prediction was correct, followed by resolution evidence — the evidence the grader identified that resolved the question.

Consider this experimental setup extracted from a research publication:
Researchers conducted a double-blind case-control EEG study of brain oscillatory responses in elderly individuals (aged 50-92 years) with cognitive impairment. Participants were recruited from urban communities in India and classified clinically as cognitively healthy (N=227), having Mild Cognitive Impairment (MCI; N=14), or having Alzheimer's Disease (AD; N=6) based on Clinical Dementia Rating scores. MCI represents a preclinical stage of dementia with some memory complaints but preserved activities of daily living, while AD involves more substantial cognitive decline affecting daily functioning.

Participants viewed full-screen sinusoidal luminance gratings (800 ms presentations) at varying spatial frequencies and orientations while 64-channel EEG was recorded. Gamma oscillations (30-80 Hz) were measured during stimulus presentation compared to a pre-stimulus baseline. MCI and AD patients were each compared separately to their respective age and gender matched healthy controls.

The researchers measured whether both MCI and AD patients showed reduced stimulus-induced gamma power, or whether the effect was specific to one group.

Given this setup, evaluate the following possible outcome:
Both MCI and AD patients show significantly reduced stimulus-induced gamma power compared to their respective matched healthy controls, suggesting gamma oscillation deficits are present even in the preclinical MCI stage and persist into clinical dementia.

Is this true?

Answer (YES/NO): YES